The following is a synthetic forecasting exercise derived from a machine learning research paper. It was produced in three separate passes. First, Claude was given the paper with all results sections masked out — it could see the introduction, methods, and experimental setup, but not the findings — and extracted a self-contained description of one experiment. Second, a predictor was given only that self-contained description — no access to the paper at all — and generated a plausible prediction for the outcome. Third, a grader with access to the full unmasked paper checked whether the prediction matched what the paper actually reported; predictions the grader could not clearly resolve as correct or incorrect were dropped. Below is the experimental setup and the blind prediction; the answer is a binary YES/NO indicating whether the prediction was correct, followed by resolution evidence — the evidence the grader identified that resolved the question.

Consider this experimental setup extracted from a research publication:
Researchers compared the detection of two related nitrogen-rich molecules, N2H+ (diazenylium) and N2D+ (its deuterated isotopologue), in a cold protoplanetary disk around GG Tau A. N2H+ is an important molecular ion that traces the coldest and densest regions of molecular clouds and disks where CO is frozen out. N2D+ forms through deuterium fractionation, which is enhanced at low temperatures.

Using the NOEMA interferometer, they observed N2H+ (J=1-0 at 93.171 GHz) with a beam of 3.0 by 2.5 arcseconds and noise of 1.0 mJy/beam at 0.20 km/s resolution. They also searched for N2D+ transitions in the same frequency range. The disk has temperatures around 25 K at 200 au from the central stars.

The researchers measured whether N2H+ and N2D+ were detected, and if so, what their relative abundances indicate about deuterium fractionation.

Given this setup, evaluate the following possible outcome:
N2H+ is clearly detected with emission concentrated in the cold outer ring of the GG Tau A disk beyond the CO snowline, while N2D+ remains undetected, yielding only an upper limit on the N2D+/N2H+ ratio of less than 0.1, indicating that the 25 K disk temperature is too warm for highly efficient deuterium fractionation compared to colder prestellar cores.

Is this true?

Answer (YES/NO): NO